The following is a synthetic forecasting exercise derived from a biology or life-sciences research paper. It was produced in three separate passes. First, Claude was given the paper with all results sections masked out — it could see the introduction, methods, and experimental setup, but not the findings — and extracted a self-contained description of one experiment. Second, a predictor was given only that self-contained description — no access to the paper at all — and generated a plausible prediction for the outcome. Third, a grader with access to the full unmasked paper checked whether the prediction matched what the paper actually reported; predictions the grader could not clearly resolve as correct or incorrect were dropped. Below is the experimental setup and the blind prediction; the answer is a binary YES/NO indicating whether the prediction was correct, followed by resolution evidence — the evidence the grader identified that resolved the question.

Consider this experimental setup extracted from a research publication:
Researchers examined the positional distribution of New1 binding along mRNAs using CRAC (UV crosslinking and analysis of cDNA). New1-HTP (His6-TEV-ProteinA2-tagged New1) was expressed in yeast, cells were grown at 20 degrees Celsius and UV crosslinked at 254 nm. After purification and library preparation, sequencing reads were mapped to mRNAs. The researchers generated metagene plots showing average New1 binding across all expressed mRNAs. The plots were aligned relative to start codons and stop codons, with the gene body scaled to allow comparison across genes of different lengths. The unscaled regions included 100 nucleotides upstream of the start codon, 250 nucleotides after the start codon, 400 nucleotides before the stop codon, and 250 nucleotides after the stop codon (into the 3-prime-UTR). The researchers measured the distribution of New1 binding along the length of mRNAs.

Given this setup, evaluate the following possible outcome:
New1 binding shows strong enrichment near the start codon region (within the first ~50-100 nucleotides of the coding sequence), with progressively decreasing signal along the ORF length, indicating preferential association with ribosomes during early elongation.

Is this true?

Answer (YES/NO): NO